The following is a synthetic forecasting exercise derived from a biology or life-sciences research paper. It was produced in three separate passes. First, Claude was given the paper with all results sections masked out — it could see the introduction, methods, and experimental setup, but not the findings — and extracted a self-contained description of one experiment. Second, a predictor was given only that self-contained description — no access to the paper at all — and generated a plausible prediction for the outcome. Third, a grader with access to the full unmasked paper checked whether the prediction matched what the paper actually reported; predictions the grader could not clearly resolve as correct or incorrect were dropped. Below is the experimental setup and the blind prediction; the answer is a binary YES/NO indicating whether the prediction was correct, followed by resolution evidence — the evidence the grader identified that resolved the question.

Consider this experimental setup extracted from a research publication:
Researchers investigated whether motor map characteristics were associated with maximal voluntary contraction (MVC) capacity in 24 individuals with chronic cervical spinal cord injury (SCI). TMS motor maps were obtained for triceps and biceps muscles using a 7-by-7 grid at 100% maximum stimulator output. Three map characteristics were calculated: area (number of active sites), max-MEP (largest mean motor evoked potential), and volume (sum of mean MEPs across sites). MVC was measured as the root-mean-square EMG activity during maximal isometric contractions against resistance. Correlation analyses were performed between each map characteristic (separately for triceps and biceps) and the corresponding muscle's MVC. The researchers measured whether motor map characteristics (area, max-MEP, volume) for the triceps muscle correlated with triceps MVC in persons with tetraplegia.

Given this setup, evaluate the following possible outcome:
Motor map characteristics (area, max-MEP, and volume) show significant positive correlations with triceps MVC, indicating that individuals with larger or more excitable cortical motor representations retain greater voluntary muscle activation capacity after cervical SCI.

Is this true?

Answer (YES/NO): NO